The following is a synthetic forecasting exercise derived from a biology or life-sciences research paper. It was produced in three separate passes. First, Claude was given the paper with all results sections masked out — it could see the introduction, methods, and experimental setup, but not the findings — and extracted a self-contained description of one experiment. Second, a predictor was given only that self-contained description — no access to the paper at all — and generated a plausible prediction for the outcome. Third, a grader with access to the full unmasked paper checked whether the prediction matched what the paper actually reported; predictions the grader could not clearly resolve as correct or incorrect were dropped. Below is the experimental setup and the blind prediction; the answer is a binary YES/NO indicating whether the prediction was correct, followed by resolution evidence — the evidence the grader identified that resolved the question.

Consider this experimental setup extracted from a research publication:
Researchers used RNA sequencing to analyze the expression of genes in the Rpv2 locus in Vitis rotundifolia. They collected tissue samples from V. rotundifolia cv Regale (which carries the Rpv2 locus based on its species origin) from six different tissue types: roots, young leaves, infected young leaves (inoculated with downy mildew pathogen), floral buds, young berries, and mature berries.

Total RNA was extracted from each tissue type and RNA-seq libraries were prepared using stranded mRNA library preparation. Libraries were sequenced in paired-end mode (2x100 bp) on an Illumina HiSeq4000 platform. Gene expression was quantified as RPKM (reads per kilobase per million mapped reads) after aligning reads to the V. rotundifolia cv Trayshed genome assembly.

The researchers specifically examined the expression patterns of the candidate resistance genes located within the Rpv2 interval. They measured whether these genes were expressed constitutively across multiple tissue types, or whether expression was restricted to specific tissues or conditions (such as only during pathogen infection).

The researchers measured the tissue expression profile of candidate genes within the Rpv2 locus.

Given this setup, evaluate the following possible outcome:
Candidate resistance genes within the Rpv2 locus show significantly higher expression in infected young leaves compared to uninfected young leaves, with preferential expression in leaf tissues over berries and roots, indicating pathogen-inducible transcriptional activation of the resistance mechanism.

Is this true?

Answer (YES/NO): NO